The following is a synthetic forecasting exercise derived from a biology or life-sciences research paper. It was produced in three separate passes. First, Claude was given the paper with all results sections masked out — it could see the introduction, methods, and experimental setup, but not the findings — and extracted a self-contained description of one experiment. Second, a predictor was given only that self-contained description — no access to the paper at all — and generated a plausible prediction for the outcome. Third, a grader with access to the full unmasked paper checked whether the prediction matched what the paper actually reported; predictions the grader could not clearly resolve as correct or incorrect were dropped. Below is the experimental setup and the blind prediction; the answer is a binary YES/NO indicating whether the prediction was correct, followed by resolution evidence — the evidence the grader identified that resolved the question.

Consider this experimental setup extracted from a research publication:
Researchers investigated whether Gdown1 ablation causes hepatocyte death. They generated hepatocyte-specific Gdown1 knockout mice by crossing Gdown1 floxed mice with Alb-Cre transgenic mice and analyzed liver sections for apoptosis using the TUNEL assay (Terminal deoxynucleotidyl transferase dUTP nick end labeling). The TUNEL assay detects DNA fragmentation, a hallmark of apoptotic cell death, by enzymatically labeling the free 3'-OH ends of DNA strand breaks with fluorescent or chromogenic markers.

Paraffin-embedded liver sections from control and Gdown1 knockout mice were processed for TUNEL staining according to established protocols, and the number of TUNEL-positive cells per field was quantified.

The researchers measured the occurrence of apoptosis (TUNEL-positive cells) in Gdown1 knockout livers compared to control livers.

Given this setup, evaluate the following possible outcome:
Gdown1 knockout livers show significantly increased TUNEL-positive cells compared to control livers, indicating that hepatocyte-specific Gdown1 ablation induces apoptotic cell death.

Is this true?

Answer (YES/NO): YES